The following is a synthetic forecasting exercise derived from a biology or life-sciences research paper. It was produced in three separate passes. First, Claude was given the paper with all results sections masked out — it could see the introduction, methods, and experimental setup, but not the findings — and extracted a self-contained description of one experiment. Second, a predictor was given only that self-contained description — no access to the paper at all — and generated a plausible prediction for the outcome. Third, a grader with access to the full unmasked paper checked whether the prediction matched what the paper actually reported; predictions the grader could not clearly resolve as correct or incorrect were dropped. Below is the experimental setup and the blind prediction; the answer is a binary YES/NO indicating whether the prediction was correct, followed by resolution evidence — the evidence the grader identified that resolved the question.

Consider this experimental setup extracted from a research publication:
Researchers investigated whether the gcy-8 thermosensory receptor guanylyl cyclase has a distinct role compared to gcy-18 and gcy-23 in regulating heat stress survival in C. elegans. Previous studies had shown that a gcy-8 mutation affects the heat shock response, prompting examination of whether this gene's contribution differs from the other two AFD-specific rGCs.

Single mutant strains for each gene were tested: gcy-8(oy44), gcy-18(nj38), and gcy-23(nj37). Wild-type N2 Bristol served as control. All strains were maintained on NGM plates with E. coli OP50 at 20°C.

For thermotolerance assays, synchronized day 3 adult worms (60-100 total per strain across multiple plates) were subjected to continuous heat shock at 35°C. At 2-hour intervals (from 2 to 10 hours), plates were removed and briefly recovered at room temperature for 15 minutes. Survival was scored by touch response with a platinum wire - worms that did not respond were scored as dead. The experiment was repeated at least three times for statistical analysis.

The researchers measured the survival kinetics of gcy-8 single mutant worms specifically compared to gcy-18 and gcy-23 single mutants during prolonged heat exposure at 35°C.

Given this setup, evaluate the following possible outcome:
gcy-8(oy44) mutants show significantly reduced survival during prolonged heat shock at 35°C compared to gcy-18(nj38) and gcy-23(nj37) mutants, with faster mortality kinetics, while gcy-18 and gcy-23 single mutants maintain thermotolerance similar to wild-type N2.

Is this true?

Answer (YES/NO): NO